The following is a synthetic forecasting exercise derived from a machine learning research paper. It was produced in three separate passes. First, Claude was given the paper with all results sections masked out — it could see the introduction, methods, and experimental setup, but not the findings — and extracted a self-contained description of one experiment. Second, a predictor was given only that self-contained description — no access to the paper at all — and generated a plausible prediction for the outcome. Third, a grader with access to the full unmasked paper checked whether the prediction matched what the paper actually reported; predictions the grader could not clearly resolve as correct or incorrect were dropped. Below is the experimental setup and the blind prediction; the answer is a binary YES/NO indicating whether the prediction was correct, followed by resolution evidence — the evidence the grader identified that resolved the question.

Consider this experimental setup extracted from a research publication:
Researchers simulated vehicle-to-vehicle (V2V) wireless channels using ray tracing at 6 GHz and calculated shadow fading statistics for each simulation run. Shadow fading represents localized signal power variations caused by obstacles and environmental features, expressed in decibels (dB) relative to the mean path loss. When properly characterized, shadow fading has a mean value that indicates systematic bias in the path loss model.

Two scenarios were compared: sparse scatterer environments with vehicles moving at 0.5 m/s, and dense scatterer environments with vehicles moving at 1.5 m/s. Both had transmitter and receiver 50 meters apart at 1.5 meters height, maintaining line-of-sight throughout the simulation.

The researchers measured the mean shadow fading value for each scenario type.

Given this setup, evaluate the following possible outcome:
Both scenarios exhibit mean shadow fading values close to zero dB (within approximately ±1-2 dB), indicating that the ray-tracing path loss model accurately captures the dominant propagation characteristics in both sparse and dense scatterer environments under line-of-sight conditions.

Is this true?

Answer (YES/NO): YES